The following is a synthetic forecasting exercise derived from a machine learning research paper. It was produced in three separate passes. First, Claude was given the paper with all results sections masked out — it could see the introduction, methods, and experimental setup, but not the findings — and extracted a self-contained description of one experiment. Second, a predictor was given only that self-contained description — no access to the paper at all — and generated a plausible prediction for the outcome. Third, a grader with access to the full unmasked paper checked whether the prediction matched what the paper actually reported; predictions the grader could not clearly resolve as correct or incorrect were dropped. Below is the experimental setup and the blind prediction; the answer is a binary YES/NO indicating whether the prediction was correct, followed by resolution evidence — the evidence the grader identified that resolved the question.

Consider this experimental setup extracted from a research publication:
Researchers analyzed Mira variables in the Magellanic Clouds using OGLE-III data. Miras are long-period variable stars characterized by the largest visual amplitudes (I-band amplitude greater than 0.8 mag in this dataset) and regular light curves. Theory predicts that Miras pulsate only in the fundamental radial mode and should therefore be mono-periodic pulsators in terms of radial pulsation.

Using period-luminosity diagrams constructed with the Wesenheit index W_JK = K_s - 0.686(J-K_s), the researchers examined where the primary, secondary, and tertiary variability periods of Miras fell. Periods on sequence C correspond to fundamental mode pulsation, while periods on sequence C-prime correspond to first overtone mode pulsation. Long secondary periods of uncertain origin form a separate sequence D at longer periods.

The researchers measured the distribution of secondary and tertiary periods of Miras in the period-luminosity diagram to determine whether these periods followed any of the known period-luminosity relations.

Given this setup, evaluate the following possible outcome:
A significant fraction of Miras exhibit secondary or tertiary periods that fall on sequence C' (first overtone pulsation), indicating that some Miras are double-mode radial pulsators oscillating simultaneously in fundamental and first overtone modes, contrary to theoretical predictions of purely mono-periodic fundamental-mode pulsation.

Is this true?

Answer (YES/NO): NO